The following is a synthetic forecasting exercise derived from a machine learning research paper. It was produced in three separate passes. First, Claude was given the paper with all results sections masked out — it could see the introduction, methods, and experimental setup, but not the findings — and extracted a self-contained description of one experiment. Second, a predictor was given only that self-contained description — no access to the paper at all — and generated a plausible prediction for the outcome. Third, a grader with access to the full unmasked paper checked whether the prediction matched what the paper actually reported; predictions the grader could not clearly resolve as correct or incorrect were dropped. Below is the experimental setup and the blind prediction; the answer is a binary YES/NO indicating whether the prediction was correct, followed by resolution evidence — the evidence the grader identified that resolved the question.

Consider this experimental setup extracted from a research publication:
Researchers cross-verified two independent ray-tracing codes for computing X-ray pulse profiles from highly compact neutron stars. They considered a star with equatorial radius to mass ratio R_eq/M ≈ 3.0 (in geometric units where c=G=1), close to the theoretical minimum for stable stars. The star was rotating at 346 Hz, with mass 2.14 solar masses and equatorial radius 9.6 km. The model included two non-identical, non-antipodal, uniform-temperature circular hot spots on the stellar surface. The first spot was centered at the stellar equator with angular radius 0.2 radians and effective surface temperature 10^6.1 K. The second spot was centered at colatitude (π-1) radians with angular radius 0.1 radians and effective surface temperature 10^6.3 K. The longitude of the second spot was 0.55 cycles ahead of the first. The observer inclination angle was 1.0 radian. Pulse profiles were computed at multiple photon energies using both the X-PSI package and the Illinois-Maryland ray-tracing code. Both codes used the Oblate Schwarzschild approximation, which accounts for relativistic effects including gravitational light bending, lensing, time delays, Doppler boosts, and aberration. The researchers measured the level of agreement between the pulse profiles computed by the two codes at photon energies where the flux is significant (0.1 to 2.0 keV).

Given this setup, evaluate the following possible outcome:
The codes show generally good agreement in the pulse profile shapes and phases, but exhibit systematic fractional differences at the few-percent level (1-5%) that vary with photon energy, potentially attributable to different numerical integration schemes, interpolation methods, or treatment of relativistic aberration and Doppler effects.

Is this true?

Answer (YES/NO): YES